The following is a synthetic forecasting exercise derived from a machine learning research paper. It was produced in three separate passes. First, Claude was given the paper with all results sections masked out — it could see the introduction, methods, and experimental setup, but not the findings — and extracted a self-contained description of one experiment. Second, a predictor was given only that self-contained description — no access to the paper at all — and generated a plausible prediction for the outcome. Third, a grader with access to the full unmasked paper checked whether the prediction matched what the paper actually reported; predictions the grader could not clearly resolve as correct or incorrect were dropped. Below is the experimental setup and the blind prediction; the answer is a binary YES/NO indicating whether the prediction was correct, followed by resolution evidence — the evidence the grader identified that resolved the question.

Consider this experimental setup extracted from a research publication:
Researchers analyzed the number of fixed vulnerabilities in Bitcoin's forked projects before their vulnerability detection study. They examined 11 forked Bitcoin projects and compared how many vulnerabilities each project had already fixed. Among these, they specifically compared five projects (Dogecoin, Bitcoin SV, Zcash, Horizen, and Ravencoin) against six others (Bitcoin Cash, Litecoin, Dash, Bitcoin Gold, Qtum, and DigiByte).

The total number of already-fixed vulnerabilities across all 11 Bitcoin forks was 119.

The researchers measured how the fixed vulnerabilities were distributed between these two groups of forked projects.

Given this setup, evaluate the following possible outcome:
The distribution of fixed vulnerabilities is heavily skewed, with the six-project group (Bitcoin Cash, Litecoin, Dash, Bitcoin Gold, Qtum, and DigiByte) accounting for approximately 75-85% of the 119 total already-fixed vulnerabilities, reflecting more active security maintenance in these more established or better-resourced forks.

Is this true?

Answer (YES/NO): NO